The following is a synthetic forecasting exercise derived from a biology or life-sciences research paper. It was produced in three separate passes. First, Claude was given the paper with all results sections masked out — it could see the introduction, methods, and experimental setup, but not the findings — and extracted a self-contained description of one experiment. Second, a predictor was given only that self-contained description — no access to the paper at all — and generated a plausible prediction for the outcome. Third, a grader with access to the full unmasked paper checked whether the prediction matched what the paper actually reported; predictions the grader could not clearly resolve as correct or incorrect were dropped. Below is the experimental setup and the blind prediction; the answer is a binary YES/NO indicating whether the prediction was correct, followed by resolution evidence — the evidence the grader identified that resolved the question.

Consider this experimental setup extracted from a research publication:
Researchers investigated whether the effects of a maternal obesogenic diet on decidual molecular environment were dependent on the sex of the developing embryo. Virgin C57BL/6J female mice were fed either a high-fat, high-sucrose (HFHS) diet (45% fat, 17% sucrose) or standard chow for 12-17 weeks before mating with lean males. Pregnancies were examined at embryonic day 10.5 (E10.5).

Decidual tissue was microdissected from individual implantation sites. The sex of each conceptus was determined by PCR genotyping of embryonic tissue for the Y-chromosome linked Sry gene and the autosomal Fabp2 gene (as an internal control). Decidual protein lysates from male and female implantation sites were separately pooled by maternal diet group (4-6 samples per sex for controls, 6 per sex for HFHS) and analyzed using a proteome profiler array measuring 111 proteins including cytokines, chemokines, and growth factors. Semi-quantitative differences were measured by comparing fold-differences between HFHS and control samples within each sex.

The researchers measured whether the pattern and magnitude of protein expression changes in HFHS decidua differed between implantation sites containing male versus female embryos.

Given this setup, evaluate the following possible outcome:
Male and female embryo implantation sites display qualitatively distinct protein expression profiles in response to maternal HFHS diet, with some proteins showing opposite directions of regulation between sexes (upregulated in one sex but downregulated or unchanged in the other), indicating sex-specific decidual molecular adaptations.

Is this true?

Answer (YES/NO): NO